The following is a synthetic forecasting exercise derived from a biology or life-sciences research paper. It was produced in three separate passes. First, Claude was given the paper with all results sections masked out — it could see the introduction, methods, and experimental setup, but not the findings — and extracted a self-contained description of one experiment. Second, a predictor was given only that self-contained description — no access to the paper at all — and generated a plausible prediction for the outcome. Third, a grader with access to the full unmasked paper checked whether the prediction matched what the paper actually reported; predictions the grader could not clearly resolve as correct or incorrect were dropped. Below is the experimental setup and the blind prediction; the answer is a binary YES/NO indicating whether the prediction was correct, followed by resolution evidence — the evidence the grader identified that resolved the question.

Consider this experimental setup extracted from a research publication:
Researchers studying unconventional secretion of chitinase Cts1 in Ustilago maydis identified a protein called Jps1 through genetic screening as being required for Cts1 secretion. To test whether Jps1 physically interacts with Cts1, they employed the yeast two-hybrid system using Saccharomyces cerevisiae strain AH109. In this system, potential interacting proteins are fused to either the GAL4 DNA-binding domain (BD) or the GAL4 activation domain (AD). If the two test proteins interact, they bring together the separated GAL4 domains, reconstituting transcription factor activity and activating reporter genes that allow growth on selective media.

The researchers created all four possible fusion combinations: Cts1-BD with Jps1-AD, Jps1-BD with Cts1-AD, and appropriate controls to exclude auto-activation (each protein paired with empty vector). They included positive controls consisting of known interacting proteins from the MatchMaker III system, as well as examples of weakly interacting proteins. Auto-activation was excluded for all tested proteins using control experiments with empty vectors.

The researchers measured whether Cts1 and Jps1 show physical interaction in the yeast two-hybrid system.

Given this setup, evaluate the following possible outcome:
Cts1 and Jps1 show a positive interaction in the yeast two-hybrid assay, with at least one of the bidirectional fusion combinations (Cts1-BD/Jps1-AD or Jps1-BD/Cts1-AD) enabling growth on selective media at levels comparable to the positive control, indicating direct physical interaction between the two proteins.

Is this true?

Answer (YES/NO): NO